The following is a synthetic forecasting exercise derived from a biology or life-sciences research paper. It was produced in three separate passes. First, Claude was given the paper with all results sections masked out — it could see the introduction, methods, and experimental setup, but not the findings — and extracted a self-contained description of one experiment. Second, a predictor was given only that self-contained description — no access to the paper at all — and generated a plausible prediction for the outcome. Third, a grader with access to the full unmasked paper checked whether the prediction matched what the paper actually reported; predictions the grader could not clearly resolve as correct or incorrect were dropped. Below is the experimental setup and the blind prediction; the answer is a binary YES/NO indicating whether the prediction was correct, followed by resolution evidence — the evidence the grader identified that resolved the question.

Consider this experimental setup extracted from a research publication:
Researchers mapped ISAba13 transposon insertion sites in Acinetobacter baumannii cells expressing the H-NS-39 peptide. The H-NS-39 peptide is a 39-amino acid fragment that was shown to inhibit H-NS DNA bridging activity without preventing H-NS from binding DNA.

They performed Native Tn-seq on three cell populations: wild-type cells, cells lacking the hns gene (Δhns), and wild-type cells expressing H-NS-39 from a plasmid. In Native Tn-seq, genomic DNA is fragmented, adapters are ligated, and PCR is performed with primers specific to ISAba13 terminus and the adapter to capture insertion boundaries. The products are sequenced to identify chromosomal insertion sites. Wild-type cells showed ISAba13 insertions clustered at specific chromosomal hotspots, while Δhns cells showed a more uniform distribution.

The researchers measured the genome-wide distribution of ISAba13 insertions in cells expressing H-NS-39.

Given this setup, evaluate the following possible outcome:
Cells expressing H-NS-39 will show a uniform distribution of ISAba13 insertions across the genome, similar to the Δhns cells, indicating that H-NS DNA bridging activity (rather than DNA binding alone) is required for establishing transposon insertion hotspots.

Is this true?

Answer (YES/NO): YES